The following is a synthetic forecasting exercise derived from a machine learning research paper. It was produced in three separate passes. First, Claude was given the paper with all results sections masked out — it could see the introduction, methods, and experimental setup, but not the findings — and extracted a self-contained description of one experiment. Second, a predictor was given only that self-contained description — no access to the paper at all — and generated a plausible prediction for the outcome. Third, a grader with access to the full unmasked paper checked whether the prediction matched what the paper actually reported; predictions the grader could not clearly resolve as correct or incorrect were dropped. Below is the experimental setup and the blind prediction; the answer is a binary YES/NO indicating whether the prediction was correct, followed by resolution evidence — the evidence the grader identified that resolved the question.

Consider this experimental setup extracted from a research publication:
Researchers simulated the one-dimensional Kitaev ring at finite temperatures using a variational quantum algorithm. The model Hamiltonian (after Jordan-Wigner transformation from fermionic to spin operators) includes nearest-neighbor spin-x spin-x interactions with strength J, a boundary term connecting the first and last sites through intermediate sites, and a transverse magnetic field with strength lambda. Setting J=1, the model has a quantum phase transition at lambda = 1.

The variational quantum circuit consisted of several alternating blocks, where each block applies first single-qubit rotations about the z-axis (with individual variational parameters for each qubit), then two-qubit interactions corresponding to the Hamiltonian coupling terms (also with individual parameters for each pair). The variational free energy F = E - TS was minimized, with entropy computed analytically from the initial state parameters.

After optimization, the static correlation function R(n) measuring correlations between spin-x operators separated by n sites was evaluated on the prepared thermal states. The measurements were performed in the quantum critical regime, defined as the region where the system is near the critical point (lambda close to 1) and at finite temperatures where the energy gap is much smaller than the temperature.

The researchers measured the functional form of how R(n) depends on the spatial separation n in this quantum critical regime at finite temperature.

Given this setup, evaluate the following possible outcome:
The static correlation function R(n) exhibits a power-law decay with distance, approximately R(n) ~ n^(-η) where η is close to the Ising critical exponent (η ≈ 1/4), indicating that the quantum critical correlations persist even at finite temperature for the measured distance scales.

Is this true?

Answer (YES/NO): NO